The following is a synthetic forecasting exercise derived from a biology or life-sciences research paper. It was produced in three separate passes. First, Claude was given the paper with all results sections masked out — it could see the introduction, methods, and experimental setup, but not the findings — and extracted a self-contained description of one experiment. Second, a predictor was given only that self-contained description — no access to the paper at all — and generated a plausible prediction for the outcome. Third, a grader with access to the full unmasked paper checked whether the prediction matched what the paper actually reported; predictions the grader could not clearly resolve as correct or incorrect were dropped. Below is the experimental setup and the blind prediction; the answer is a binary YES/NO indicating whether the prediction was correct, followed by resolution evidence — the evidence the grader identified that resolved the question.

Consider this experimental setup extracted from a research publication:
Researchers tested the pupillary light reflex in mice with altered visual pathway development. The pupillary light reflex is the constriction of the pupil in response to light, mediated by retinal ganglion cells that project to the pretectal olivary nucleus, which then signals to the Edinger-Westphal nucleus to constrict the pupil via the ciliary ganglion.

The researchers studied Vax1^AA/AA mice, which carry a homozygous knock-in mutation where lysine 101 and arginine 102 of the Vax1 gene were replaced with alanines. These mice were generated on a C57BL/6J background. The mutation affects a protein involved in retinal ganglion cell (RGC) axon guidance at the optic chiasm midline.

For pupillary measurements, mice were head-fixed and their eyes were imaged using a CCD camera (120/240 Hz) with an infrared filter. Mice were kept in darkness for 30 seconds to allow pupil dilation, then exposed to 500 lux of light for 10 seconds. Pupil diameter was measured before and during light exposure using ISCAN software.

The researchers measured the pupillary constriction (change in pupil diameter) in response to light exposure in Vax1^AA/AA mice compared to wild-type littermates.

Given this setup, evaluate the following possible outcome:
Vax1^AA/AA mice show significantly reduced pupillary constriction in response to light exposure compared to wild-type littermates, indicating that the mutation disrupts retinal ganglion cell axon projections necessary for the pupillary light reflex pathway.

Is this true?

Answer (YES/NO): NO